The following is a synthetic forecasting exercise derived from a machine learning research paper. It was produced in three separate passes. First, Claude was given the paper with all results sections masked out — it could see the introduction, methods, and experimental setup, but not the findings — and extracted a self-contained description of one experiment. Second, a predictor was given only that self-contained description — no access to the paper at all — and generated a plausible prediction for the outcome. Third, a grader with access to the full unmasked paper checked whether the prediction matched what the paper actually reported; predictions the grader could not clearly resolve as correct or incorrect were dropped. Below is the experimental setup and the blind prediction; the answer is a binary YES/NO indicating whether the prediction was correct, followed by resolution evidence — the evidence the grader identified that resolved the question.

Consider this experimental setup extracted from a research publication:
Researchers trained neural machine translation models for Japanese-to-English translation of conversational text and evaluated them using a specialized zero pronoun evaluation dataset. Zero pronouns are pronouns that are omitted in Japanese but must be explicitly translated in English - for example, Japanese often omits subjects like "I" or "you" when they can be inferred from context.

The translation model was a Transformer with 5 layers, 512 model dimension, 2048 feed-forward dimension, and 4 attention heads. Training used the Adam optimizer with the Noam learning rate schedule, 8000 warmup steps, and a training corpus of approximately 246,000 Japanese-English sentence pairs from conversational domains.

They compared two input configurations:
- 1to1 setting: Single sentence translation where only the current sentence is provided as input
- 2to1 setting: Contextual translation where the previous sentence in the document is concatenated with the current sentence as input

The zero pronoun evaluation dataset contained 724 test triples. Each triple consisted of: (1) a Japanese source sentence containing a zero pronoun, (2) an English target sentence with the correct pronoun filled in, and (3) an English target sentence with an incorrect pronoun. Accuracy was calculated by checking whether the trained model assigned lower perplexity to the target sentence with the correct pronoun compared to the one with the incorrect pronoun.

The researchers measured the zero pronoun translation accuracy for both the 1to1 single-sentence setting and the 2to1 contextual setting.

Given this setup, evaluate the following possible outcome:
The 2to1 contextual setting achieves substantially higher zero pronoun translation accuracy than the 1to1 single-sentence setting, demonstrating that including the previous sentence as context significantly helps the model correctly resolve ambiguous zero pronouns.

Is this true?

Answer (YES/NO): YES